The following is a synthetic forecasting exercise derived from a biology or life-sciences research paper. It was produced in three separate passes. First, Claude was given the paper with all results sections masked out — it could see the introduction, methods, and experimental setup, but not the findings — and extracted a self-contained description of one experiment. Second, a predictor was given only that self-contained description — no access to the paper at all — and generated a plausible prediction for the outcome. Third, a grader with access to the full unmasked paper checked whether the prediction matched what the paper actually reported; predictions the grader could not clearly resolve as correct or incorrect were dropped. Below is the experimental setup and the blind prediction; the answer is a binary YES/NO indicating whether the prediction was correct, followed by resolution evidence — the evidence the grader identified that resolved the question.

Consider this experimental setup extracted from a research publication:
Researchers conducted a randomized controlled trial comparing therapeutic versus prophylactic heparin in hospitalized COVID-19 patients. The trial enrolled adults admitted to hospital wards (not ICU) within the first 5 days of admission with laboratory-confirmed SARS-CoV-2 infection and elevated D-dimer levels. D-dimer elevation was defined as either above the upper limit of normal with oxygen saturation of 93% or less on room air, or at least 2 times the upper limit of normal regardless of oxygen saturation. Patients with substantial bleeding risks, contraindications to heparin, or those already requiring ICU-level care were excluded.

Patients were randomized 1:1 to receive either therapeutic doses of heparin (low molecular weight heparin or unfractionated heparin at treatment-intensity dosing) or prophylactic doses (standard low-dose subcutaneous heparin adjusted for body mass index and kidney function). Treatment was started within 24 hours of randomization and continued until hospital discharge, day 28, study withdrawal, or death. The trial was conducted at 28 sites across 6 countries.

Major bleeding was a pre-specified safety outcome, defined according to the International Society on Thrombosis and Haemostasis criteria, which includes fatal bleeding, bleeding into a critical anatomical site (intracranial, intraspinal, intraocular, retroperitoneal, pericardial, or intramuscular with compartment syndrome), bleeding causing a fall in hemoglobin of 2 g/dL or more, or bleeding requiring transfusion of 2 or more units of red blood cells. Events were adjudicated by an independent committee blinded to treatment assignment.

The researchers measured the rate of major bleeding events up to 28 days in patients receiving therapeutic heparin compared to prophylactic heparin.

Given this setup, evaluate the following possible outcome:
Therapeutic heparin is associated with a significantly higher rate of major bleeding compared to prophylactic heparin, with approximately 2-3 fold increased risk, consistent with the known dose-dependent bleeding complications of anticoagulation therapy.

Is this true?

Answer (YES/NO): NO